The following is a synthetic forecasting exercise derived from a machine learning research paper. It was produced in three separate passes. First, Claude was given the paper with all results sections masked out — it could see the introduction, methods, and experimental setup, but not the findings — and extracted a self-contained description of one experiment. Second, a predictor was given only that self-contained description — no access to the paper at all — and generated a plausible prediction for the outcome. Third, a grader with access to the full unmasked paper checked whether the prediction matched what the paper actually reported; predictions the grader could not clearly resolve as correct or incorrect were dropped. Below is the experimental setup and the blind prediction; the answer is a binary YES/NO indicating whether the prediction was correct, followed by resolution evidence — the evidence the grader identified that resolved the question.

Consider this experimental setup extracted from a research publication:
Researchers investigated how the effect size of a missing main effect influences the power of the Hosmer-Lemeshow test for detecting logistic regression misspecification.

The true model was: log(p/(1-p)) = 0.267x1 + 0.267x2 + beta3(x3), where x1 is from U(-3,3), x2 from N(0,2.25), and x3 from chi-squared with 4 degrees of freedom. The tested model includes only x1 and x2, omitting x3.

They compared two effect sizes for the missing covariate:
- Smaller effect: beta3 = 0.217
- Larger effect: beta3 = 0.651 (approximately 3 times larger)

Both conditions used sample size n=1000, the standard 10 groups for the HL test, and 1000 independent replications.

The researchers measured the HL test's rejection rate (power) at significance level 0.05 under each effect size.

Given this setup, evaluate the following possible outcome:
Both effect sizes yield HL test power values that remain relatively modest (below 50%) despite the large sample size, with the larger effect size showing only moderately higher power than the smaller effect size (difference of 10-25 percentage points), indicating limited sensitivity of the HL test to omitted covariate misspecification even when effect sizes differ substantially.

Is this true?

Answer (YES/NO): NO